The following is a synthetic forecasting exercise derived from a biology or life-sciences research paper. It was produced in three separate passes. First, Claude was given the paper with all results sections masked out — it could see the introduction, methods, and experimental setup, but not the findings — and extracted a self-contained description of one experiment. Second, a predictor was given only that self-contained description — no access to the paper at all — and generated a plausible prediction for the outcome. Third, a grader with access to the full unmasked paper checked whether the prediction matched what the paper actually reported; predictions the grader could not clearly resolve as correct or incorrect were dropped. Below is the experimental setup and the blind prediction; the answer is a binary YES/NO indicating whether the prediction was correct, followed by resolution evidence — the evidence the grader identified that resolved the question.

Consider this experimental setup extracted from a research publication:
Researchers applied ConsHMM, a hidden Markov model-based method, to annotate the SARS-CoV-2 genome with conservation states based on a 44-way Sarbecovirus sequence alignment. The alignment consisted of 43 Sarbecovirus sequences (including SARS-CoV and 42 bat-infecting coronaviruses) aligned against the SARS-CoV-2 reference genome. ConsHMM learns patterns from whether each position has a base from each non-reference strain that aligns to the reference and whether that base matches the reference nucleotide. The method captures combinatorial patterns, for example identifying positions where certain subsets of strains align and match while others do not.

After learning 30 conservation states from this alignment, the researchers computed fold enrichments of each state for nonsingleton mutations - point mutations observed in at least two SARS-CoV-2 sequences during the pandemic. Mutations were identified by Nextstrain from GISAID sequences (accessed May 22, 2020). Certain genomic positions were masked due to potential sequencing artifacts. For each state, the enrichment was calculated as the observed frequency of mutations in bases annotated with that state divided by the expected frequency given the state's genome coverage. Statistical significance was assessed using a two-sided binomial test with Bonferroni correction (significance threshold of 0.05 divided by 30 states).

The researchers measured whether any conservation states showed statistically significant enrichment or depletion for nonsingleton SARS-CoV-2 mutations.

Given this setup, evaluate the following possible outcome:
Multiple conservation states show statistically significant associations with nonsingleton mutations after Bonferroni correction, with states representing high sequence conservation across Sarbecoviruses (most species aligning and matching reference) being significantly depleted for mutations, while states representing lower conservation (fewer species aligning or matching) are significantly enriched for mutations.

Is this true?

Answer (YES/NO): YES